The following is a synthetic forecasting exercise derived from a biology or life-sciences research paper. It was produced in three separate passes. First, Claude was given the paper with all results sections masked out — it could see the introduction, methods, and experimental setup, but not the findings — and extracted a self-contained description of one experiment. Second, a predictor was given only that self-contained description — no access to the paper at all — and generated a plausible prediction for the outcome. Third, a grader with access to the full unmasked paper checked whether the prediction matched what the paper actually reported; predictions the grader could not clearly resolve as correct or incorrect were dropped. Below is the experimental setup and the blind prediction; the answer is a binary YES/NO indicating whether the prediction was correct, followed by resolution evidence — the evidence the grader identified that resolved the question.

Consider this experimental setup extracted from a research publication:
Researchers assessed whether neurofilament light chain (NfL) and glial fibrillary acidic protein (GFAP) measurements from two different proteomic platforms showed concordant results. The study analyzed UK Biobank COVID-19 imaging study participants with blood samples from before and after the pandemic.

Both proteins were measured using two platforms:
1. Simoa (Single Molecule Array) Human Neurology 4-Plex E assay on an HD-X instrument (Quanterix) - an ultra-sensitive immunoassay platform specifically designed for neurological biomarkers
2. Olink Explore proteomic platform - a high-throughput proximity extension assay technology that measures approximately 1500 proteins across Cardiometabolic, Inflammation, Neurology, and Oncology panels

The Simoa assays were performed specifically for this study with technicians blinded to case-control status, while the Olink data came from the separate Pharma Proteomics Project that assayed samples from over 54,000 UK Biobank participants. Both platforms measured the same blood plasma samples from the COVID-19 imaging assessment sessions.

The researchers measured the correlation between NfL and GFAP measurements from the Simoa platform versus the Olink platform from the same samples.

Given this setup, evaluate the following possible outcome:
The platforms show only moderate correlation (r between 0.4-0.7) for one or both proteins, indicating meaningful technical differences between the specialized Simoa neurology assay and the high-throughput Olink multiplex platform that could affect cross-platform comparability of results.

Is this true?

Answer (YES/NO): YES